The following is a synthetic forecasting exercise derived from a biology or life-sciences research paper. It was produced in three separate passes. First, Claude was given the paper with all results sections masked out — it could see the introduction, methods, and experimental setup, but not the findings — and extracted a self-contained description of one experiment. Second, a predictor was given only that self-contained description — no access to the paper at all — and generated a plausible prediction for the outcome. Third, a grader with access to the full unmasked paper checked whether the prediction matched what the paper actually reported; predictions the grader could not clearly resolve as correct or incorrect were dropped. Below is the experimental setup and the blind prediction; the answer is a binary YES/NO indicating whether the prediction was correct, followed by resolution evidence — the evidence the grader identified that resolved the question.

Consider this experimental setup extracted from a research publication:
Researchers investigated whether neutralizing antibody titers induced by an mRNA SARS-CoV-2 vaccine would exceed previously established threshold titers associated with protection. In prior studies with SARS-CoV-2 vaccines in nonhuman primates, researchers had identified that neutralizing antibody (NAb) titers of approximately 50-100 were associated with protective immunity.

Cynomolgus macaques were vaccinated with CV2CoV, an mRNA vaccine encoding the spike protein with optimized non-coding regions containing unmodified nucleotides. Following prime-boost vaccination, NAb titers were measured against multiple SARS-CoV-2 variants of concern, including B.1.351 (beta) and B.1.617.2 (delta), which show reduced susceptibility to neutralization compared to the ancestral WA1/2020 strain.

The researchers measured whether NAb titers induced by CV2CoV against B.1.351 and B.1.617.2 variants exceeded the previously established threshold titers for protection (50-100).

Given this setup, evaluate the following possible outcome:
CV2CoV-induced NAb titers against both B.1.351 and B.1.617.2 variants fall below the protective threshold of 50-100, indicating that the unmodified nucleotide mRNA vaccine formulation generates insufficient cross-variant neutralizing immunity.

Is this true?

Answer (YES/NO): NO